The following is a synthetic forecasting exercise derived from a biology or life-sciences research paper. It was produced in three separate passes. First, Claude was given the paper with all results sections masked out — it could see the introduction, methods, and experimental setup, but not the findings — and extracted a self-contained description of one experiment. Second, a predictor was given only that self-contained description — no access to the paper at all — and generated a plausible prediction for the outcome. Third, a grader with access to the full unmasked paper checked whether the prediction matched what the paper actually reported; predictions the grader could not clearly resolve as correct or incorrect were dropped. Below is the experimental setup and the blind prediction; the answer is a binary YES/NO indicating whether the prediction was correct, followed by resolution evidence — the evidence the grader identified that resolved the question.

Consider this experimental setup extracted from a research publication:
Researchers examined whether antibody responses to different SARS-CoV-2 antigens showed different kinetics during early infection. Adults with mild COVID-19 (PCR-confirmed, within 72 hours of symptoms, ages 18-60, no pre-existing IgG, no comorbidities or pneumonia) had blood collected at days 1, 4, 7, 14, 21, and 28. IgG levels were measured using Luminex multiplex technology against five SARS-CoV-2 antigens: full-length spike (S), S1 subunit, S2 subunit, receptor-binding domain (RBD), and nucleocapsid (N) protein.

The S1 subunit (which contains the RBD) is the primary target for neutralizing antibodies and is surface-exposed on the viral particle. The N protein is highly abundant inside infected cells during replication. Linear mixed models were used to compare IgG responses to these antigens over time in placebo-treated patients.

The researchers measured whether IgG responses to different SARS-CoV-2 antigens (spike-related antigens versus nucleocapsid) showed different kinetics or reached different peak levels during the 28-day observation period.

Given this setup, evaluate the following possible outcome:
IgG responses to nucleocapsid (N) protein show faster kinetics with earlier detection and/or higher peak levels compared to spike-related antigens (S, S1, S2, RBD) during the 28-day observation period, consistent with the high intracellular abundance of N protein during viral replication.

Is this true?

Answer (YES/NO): NO